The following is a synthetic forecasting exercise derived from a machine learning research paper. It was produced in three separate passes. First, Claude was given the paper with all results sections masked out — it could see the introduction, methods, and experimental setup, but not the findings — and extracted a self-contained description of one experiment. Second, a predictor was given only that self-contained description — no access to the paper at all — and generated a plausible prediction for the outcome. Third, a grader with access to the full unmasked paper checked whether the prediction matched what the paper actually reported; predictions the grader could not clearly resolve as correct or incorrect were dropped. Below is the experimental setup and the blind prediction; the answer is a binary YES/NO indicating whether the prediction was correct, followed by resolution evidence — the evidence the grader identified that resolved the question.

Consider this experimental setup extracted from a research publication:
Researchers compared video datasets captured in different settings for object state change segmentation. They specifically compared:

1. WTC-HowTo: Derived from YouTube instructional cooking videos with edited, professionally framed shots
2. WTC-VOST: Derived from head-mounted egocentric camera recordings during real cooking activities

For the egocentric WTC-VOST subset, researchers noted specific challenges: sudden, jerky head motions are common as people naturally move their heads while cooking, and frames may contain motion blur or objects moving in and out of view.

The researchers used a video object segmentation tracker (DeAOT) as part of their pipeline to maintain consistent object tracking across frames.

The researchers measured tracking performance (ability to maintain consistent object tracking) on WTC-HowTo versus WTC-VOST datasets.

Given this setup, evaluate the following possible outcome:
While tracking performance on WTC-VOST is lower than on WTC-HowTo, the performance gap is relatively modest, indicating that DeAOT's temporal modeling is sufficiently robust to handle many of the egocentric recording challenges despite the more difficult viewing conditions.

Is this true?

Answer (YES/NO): NO